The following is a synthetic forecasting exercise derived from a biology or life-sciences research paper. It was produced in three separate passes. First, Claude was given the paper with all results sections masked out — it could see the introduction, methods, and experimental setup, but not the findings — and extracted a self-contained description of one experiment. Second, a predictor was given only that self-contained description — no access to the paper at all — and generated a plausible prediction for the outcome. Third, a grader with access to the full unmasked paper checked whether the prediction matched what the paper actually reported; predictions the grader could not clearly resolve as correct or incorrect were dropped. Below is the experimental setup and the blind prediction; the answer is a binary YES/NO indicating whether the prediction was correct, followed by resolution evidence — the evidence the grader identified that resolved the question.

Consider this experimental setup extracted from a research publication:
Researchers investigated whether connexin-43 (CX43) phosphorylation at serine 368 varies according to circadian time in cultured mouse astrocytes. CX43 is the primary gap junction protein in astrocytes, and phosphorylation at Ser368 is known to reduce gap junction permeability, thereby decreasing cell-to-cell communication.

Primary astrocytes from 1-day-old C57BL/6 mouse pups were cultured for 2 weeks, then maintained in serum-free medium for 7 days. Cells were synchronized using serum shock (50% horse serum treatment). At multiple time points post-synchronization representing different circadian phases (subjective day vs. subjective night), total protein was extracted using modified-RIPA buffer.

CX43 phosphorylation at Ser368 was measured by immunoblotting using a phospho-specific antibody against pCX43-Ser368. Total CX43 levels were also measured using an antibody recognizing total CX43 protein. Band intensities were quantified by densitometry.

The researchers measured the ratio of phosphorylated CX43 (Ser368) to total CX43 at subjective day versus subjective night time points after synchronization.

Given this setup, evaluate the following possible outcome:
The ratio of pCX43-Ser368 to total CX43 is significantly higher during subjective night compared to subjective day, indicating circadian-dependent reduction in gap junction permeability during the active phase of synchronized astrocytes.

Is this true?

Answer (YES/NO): YES